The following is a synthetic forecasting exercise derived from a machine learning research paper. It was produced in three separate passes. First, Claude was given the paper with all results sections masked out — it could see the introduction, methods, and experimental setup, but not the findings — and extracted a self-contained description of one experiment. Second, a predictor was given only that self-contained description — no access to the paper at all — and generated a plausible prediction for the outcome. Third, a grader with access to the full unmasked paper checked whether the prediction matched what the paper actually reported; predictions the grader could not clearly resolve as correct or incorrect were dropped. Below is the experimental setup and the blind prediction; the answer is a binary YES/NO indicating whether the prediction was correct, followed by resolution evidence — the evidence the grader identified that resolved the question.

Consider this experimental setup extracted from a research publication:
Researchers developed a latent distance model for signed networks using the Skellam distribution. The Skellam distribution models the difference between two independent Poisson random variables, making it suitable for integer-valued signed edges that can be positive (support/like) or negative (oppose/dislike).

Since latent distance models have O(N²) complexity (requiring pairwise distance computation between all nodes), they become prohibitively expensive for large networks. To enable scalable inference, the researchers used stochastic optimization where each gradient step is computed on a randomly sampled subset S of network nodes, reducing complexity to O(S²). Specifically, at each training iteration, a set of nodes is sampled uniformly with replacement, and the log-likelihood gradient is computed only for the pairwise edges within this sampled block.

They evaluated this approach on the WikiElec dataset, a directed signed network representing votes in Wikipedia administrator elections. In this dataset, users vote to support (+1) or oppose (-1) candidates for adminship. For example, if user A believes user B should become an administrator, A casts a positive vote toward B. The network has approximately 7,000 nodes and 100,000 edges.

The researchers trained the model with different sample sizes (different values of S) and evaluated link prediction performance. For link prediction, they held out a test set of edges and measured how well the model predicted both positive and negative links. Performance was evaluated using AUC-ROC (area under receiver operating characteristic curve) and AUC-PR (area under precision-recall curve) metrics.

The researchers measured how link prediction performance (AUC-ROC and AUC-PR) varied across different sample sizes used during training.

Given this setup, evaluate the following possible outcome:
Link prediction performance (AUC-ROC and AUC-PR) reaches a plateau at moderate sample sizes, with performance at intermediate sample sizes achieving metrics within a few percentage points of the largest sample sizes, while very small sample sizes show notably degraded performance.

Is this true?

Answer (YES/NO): YES